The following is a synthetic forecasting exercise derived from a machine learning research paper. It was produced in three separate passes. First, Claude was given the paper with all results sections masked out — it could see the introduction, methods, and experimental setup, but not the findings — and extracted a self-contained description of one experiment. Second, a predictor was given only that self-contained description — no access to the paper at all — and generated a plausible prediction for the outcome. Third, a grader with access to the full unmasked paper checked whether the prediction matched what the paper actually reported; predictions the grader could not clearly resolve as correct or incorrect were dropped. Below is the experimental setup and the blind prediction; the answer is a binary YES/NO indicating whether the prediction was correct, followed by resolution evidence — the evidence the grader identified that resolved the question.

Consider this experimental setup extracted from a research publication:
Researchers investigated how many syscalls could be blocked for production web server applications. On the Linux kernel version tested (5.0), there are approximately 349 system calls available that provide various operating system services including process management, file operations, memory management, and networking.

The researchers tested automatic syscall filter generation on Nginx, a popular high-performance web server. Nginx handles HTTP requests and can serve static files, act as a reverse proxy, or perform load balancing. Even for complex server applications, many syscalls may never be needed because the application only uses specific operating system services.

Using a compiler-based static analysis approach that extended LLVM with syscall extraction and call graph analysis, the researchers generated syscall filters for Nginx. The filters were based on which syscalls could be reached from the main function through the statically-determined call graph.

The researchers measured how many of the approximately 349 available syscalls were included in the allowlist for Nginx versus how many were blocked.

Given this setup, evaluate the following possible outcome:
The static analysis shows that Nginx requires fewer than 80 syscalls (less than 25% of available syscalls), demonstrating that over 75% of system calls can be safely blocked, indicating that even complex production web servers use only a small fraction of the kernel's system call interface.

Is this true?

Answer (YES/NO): NO